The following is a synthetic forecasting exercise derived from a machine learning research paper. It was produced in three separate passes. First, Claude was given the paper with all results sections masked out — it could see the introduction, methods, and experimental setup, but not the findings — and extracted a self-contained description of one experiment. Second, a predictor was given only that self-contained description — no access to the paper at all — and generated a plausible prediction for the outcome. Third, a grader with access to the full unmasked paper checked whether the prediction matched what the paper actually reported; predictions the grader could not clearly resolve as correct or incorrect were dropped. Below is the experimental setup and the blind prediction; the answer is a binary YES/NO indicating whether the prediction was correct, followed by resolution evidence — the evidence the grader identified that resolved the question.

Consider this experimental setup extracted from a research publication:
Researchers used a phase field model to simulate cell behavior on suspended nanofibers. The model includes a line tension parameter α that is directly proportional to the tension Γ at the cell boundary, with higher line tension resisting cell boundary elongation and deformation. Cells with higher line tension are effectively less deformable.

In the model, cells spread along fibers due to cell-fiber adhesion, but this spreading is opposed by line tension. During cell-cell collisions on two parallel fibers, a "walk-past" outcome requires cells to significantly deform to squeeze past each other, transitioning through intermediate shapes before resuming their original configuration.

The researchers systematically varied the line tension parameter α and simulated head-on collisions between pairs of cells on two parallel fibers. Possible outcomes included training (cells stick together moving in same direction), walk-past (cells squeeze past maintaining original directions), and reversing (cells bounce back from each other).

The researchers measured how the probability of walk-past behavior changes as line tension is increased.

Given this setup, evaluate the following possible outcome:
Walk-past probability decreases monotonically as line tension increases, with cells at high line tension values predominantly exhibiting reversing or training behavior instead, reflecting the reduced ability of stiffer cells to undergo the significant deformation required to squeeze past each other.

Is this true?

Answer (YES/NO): YES